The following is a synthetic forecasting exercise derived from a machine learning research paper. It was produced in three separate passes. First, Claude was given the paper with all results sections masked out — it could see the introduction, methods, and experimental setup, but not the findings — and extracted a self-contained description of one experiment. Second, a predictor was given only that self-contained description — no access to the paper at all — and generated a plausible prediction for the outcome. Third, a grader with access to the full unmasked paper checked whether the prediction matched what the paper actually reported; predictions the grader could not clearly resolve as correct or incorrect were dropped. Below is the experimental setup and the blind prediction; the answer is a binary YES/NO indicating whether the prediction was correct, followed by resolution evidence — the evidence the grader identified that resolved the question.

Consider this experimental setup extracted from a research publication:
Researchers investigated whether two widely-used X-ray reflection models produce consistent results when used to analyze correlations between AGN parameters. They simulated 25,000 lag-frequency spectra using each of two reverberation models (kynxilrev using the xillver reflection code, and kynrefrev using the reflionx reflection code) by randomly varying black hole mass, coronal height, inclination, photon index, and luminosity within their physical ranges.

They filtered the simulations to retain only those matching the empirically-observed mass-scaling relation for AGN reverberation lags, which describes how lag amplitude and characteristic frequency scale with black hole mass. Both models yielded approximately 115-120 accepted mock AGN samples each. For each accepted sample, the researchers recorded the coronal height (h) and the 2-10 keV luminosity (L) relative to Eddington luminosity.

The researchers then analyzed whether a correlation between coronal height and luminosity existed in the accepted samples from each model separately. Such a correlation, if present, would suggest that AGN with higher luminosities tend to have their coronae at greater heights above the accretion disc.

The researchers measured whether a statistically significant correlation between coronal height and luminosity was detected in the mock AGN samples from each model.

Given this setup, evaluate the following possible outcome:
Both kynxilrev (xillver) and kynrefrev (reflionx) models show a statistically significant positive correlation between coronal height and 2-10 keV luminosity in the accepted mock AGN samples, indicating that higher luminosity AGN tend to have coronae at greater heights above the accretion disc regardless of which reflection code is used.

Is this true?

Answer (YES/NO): NO